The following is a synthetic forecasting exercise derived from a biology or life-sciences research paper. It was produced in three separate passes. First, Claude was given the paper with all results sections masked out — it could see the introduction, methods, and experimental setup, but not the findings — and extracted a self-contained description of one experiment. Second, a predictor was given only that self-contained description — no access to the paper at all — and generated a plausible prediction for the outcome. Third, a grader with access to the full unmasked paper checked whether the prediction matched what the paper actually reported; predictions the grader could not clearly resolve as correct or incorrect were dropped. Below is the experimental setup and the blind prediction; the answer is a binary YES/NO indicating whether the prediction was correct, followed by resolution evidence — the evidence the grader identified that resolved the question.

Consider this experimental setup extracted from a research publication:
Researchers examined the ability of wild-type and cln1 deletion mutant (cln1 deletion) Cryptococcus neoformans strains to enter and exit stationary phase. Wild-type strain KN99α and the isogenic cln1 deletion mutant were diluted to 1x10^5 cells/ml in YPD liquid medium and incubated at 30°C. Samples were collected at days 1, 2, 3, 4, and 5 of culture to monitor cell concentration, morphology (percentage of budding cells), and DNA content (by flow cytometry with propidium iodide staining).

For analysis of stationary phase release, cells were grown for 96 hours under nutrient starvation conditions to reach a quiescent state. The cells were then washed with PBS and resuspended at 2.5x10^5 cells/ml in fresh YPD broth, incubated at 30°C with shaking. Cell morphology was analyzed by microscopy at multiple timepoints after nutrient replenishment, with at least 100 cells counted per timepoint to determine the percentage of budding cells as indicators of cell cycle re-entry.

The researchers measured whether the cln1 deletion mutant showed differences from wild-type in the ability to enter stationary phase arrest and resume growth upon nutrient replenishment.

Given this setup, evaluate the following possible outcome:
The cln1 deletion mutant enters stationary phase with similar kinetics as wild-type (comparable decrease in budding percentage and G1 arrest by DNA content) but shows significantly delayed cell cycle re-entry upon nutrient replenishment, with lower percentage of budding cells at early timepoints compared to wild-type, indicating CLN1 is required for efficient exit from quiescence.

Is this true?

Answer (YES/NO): NO